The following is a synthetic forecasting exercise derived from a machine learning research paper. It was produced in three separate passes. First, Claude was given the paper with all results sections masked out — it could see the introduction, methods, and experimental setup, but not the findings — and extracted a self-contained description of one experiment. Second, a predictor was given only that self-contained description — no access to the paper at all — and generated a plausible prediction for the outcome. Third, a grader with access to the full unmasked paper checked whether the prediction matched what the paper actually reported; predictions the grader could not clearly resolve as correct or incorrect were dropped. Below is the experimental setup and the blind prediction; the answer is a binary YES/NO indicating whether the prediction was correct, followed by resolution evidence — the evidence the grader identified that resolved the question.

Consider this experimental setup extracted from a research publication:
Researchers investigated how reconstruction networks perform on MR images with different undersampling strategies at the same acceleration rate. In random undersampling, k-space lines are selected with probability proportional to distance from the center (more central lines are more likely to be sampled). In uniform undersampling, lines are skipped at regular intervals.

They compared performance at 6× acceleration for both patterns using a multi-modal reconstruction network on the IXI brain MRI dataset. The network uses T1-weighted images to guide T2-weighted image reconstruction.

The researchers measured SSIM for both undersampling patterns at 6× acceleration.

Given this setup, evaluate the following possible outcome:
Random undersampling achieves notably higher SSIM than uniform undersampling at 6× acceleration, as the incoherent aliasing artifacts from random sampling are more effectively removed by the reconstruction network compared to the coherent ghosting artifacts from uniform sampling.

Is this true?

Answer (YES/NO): NO